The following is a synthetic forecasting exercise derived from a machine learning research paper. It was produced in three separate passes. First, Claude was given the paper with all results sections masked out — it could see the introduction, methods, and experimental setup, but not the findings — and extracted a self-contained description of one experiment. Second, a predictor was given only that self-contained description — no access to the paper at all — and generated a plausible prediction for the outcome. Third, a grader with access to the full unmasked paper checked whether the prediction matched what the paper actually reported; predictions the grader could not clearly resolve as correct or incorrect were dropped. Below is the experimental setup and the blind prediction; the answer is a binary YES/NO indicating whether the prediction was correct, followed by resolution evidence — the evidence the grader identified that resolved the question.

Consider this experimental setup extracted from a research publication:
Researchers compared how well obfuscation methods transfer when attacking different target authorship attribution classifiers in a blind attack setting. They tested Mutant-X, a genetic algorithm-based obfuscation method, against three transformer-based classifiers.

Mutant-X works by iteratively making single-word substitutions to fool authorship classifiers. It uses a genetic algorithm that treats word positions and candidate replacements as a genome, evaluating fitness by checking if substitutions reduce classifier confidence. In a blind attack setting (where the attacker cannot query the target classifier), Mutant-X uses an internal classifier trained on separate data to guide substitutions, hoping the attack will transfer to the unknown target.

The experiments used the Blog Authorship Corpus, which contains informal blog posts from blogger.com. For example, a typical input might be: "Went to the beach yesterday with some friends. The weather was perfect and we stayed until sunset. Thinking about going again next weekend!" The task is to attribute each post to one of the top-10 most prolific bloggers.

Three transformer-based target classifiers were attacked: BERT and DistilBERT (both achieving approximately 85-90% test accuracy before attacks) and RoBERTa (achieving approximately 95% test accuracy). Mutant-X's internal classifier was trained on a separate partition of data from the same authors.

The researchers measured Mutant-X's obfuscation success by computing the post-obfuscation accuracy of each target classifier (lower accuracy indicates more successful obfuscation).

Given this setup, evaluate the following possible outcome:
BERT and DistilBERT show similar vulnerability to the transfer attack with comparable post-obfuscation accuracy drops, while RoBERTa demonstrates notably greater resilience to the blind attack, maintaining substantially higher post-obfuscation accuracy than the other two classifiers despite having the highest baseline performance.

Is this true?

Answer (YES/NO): YES